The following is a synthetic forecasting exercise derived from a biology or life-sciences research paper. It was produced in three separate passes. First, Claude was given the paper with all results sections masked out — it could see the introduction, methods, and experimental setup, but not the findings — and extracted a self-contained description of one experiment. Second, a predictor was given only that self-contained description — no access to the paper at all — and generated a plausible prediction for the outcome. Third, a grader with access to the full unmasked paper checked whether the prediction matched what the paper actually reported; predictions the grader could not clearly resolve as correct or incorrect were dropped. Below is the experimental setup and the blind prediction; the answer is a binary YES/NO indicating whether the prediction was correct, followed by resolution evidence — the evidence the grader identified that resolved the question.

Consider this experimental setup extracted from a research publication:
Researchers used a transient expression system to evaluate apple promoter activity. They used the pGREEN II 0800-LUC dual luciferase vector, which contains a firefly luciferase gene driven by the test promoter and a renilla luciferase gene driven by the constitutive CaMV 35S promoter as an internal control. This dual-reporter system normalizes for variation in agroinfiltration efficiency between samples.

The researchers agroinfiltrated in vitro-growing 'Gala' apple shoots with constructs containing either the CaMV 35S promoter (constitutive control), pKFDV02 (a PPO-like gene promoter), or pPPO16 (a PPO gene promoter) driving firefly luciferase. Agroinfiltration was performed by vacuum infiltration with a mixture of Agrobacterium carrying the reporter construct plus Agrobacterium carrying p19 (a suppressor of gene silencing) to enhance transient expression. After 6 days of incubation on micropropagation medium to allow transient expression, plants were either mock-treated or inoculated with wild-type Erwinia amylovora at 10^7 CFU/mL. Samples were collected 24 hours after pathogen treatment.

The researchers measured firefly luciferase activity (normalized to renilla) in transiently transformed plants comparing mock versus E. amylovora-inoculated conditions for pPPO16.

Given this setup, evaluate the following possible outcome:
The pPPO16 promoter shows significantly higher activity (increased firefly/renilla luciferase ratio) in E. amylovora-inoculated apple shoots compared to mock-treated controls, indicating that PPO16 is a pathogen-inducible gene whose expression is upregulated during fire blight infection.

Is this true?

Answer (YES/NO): YES